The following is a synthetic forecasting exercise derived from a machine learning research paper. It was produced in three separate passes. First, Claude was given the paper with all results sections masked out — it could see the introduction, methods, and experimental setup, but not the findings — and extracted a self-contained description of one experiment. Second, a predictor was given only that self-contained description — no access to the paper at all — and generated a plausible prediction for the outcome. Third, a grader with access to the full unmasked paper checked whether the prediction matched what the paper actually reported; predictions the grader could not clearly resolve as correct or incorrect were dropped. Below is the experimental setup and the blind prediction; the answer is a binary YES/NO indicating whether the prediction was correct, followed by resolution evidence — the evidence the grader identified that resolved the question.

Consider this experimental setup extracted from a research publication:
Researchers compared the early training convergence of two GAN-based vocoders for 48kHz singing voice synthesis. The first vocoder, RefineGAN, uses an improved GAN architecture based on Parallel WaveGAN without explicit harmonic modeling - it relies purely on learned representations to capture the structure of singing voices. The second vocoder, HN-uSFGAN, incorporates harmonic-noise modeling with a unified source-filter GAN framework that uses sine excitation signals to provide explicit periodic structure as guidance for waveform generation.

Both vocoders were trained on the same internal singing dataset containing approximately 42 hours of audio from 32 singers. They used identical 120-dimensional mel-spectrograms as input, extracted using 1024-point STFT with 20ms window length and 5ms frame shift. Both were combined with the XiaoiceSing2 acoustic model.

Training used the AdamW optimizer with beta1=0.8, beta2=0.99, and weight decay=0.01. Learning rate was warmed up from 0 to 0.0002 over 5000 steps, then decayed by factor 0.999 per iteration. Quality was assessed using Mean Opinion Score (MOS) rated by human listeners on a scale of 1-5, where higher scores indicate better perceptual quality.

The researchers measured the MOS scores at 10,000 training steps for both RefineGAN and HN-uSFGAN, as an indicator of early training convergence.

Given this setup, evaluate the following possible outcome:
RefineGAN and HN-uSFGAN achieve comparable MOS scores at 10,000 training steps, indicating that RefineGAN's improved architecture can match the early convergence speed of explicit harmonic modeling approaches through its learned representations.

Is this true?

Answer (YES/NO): NO